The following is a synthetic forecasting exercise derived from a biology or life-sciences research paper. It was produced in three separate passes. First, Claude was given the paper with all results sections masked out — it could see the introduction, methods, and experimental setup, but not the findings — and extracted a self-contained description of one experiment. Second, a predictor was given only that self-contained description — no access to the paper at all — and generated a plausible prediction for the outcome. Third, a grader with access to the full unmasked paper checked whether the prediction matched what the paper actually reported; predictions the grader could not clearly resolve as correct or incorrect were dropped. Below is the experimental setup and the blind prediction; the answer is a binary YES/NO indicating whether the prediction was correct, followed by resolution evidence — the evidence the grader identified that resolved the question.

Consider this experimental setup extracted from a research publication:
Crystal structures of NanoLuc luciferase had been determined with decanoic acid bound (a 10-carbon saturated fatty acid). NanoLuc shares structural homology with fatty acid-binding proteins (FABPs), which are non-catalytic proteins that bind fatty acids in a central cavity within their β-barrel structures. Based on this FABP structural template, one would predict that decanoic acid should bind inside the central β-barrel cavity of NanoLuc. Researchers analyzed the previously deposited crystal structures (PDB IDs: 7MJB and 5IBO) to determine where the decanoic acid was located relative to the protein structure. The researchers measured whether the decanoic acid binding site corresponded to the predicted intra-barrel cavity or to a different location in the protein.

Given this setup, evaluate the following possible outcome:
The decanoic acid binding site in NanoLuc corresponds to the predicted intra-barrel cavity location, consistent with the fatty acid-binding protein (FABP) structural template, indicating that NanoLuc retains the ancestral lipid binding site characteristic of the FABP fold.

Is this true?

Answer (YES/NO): NO